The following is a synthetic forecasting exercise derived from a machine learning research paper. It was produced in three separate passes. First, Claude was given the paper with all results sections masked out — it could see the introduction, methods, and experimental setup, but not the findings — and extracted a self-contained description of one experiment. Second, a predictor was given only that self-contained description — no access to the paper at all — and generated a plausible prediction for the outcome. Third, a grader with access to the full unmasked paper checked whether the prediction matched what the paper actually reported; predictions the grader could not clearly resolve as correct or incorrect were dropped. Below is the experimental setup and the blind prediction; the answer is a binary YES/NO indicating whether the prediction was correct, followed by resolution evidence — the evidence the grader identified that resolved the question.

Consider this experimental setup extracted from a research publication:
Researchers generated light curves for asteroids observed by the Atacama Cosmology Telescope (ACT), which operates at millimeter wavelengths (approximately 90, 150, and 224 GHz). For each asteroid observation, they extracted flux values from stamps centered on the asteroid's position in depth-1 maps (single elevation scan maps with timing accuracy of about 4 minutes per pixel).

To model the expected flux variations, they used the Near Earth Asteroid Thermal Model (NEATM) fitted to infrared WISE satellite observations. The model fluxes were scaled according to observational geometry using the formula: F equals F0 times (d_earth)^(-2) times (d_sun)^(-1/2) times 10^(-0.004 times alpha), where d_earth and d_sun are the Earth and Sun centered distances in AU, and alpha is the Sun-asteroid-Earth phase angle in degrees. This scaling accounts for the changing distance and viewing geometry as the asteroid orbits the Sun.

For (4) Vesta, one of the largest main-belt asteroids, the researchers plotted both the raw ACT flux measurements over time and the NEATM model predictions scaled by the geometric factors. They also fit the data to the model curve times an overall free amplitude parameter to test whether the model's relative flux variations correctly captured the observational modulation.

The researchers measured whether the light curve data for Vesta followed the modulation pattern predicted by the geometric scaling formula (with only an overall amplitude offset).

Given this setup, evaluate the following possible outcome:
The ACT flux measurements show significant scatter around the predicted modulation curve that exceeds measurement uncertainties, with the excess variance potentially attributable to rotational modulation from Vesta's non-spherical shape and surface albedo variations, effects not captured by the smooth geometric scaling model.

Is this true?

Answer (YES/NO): NO